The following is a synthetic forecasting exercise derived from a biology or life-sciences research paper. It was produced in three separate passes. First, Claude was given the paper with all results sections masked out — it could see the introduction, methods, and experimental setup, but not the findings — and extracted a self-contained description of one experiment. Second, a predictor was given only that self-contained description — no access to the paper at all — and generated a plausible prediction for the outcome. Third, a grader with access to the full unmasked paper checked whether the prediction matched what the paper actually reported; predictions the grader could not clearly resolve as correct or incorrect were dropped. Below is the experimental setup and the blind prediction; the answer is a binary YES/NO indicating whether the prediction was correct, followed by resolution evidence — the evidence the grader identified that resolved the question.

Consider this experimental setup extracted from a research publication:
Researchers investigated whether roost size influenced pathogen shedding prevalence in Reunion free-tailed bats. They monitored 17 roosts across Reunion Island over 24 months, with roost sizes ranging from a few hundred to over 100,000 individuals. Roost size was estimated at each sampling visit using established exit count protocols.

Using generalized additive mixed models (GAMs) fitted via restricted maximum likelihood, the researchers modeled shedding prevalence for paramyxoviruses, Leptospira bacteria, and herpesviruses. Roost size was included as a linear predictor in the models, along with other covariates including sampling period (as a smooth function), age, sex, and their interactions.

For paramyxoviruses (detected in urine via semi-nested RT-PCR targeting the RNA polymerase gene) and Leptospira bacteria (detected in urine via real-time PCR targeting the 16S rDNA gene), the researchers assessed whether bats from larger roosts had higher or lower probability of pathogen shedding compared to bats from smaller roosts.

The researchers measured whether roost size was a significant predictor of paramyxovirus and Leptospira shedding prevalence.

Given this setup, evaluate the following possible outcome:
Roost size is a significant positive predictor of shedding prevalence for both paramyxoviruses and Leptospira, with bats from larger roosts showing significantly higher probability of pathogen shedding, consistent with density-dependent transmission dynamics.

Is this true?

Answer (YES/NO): NO